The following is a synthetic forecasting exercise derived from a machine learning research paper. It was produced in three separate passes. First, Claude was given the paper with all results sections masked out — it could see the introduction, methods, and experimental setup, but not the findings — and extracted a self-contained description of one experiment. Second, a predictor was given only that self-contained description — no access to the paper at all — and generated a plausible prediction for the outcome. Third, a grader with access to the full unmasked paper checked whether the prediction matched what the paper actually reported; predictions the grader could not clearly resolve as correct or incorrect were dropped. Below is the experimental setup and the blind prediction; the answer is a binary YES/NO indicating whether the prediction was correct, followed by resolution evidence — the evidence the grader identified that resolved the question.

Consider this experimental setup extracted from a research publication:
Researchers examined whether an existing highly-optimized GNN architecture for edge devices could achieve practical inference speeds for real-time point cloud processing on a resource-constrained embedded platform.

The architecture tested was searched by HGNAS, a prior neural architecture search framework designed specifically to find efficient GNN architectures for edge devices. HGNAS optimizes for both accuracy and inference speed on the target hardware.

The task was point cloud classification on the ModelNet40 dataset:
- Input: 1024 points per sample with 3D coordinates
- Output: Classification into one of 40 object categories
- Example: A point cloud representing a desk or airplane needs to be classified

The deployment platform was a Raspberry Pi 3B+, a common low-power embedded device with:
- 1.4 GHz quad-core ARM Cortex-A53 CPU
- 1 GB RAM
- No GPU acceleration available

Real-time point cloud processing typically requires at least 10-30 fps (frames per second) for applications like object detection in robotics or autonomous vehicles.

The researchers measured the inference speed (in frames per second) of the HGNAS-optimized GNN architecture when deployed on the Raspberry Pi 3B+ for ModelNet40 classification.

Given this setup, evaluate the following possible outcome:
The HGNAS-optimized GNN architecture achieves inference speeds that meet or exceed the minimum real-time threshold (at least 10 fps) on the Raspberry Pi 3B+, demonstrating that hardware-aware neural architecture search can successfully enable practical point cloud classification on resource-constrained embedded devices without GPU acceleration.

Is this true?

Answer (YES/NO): NO